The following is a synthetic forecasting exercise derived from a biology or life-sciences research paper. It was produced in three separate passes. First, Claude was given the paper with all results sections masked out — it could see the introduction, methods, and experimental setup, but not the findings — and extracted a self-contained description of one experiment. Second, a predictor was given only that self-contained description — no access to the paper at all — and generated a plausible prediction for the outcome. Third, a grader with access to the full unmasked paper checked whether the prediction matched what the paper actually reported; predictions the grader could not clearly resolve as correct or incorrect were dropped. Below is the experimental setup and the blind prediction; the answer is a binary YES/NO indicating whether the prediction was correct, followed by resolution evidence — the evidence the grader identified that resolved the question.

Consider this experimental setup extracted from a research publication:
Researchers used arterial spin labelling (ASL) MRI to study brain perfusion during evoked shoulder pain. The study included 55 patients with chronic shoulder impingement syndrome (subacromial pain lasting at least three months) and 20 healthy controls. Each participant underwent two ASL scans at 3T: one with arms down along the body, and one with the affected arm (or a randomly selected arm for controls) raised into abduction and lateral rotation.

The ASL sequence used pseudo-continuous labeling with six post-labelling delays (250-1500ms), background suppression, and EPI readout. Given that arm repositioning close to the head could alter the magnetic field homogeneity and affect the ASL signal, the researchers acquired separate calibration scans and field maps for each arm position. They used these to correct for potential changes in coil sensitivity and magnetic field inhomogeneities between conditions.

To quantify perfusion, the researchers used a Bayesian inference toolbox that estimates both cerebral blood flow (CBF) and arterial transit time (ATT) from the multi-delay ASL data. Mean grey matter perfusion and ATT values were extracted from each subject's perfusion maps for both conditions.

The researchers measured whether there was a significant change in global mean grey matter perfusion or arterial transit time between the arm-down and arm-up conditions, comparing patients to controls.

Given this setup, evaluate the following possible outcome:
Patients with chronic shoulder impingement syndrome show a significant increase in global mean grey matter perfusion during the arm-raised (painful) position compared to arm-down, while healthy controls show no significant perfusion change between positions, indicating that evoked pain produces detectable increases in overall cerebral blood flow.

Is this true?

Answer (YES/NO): NO